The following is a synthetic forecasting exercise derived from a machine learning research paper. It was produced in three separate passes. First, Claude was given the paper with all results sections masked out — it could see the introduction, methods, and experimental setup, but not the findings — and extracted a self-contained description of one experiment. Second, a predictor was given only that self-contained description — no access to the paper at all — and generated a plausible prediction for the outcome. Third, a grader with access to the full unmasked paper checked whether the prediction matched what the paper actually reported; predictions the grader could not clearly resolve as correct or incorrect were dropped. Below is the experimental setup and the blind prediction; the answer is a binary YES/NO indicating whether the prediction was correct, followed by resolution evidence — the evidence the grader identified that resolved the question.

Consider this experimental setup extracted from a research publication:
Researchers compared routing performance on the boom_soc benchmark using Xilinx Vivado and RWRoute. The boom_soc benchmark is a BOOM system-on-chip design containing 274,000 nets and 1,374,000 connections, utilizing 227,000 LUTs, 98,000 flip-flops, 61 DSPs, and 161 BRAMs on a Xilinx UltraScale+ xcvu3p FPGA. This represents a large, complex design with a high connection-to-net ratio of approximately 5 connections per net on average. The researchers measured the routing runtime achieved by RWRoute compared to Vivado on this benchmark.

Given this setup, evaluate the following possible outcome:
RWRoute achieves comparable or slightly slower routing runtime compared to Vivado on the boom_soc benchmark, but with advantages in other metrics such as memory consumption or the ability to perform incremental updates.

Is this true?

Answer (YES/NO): NO